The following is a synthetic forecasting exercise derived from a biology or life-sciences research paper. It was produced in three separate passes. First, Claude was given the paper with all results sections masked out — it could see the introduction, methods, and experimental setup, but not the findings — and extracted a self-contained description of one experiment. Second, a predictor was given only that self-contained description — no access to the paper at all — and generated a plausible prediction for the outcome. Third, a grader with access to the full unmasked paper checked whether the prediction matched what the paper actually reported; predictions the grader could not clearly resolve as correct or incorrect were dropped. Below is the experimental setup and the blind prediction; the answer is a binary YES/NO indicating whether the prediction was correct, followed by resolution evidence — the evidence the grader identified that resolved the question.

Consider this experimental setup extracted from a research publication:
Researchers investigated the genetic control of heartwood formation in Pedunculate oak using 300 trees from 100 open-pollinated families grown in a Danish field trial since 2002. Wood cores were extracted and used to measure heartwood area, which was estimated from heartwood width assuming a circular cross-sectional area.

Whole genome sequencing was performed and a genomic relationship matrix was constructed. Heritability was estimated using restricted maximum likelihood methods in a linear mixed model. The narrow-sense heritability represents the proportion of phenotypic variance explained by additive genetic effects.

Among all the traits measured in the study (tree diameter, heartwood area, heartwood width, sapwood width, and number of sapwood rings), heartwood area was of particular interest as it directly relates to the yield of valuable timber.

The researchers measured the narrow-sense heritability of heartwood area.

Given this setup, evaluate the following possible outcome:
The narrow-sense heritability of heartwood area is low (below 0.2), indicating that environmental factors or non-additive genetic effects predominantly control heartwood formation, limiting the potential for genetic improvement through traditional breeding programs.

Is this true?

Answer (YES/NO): NO